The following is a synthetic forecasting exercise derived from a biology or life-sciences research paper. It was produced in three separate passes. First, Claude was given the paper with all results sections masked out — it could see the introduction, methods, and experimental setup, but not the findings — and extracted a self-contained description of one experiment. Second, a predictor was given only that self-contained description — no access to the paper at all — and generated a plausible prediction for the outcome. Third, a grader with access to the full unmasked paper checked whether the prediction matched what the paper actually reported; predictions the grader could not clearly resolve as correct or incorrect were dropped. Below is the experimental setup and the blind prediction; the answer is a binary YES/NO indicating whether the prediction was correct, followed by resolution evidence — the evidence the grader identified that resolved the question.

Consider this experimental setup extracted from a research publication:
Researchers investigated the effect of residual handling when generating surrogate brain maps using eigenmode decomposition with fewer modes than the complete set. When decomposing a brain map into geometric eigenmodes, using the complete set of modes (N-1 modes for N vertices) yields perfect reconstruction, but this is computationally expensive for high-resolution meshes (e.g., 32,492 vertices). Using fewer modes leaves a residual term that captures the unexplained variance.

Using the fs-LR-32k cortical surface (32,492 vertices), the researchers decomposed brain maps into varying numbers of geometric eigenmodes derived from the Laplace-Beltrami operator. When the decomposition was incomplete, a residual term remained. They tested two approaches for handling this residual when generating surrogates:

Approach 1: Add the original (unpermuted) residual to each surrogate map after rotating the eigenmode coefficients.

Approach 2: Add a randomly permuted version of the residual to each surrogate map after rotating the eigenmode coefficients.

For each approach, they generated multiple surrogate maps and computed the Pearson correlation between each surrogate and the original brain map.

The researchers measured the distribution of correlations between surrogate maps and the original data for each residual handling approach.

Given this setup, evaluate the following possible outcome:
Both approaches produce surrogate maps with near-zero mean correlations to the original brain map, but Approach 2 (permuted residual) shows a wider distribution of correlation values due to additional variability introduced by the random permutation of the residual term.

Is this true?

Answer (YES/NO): NO